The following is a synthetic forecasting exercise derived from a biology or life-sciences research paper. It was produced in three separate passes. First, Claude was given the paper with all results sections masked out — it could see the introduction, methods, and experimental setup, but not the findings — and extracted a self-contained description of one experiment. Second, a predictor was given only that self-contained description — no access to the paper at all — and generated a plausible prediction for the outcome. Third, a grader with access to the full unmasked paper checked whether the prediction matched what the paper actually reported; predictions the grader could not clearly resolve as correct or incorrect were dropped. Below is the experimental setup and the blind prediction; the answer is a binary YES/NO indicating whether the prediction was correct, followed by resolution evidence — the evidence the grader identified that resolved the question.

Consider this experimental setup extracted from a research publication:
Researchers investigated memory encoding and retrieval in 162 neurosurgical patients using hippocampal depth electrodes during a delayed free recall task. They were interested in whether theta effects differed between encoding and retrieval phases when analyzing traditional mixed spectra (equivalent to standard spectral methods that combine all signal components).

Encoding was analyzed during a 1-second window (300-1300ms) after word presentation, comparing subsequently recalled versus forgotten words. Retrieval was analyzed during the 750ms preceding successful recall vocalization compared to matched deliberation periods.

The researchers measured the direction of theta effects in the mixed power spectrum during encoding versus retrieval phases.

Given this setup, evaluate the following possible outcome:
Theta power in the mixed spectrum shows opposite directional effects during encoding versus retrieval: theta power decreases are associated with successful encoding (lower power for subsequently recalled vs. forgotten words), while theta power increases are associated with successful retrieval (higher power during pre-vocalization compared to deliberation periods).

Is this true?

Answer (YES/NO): YES